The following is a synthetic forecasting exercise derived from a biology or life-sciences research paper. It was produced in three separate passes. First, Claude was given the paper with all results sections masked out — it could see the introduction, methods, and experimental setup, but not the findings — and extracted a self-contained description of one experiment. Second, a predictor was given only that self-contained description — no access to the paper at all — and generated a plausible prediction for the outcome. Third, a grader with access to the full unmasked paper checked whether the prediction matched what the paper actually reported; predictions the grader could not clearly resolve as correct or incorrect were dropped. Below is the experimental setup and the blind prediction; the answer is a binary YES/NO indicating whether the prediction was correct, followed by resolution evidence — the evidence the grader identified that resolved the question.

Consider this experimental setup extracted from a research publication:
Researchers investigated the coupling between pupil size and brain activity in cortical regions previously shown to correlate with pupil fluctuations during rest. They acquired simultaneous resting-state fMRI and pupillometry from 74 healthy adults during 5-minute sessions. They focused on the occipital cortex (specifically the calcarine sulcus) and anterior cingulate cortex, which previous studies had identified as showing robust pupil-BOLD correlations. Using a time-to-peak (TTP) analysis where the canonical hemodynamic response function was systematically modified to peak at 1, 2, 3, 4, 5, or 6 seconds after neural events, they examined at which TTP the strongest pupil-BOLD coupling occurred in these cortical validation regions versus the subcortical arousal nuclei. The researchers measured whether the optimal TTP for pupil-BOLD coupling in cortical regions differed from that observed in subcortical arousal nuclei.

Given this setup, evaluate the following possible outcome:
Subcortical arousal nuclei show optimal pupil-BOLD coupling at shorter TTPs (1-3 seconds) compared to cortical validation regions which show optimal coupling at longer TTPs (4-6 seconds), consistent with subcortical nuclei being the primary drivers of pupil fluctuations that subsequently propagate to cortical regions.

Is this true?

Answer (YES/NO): NO